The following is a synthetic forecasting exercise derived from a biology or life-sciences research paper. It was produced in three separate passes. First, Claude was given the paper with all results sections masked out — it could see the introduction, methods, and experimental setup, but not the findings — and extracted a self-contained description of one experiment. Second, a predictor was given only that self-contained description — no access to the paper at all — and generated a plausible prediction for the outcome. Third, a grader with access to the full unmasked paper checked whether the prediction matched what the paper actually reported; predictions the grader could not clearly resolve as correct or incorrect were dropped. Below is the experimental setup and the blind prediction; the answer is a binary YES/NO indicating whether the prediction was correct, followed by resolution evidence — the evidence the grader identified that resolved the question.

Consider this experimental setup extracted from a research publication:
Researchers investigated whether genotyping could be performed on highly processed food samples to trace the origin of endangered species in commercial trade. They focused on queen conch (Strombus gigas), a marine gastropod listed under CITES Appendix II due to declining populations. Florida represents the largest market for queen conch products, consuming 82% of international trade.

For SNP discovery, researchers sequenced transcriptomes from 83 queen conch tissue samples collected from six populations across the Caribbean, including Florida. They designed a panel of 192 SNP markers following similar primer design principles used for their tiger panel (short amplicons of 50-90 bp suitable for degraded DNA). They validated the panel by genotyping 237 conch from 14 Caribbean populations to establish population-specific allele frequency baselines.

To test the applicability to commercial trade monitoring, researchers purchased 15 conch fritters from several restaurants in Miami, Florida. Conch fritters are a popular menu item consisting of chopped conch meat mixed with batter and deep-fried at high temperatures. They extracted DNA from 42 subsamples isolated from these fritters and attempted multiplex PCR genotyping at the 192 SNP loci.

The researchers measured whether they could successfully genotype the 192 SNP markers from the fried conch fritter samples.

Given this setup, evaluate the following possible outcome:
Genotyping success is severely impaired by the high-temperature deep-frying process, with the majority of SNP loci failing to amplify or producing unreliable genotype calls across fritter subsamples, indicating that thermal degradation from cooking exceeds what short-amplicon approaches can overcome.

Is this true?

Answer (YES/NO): NO